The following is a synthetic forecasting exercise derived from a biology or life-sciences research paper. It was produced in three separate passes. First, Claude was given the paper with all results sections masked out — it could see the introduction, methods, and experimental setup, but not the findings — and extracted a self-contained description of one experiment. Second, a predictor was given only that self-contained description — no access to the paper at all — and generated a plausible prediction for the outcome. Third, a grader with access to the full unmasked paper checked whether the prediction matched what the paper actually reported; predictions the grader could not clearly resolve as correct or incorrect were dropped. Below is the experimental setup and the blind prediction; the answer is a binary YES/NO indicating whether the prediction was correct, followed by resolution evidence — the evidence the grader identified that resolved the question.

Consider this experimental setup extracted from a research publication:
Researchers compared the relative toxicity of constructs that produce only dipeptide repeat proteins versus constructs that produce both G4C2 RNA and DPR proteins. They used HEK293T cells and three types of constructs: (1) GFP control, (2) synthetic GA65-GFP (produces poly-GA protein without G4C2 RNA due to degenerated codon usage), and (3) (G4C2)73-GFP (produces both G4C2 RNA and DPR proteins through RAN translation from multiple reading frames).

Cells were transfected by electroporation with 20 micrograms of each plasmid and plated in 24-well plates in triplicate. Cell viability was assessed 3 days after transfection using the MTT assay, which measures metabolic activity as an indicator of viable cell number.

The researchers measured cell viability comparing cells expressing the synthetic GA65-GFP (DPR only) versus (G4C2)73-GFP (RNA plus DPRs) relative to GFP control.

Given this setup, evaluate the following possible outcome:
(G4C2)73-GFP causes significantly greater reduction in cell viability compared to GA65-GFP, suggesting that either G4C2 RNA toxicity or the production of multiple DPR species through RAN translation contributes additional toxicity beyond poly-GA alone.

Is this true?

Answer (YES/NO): YES